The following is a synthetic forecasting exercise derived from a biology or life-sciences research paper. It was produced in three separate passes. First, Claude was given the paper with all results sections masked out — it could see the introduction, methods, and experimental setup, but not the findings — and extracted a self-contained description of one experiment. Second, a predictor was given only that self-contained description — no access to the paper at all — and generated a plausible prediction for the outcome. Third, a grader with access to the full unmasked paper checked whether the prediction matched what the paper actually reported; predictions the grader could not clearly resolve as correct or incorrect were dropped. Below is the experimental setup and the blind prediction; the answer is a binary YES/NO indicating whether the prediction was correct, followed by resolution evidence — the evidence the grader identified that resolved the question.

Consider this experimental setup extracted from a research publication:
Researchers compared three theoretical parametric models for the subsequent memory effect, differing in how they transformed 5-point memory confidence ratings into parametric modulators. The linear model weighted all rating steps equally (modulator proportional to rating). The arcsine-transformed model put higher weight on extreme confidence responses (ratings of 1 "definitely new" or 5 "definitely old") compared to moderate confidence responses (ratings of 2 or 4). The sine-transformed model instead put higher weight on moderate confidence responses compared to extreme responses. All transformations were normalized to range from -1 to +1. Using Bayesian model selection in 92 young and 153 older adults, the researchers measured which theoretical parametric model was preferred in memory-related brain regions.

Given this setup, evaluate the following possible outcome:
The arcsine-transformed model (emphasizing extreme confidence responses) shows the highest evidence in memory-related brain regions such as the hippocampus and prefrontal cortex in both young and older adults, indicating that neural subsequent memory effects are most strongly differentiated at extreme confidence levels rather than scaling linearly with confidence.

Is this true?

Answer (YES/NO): YES